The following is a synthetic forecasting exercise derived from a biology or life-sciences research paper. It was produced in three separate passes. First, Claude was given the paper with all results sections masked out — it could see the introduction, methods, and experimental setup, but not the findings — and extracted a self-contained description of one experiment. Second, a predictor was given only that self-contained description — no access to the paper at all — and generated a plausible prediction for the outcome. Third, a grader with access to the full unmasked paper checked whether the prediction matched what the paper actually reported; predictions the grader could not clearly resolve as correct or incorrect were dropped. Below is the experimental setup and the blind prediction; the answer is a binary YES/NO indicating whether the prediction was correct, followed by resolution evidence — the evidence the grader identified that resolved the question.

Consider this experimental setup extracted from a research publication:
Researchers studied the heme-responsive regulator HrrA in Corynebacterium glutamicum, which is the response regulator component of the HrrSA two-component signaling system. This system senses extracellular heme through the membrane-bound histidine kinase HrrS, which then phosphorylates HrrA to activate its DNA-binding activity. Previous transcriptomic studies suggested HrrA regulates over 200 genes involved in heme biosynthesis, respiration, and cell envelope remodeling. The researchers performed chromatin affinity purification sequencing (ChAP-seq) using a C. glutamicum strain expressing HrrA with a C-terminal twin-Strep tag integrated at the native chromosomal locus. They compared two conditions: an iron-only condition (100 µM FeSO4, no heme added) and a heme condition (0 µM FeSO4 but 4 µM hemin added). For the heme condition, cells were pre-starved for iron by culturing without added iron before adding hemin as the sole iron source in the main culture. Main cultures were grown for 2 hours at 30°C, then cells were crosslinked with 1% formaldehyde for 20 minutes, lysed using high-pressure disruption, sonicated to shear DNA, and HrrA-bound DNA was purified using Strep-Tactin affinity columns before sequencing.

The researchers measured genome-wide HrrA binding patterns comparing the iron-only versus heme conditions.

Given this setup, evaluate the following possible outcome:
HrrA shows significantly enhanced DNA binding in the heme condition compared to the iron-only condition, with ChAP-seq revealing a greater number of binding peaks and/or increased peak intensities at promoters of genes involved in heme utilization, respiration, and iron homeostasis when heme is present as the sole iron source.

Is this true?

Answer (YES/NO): NO